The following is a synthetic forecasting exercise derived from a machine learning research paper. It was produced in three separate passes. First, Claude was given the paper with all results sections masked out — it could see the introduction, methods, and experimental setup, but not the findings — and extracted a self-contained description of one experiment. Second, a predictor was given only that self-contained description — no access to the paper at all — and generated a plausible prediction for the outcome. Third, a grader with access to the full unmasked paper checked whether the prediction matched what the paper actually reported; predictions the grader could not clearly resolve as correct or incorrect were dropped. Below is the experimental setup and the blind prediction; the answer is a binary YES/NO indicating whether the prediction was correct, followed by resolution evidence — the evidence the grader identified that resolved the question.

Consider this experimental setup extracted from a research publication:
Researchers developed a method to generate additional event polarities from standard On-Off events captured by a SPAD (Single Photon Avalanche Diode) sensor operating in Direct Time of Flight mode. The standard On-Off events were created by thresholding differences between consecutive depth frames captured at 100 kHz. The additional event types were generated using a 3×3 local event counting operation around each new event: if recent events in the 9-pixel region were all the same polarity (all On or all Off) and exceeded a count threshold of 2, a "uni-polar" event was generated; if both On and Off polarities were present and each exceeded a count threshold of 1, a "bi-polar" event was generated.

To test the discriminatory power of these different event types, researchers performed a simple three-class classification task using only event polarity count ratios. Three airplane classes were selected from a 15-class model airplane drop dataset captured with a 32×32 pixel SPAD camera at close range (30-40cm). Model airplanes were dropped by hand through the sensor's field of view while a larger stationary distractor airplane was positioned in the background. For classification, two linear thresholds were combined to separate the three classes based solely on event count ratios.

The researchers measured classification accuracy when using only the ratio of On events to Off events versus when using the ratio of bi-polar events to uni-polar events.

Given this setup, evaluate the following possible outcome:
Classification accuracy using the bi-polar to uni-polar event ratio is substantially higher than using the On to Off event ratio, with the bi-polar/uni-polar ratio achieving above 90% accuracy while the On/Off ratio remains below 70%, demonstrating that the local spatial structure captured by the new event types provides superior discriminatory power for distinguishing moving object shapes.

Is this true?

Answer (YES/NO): YES